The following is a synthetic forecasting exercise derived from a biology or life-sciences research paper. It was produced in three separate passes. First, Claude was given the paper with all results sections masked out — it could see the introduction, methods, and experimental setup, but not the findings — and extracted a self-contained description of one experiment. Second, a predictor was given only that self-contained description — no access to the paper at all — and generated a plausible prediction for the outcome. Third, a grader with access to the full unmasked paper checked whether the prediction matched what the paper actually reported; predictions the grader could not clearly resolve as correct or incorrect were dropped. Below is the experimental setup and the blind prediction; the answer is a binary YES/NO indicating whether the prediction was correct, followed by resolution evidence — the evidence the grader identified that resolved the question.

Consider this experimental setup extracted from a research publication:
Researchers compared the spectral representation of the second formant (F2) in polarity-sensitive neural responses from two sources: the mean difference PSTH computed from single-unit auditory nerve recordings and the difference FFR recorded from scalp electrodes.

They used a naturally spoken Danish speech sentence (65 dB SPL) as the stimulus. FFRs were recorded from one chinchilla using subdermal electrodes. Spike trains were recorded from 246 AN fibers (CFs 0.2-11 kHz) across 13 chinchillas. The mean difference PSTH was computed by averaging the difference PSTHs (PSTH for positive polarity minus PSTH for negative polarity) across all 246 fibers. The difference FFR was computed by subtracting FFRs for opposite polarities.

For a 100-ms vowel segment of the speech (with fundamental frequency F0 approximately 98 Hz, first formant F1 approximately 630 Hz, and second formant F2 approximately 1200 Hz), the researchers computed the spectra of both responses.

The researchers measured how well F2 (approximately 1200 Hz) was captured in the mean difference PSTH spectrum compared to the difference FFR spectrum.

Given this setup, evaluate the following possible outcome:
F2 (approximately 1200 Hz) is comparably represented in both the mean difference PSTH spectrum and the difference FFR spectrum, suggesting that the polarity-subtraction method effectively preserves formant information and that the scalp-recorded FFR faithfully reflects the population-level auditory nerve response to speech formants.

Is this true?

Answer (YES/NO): NO